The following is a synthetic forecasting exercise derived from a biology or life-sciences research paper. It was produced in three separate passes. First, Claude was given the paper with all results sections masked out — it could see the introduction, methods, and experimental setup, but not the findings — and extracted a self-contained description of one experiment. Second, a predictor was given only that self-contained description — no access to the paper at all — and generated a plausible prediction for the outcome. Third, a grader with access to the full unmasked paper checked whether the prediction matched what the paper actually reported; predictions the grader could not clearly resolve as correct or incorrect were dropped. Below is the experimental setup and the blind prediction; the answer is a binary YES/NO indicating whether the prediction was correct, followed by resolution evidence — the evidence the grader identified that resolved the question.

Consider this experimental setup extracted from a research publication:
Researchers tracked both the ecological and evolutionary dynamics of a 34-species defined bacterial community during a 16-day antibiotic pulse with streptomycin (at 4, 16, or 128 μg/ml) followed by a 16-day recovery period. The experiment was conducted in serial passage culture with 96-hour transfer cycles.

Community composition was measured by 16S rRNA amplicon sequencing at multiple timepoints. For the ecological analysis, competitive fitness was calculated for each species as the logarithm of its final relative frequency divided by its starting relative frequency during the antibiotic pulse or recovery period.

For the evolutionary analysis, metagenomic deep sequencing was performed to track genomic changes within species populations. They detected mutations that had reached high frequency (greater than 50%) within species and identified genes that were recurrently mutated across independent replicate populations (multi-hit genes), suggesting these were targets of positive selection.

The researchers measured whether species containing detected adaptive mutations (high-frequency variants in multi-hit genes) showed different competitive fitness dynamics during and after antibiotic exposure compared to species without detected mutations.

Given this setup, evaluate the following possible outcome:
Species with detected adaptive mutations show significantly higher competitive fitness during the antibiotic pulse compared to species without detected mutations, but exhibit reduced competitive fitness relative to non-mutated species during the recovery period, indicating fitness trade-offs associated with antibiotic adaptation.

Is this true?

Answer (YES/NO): NO